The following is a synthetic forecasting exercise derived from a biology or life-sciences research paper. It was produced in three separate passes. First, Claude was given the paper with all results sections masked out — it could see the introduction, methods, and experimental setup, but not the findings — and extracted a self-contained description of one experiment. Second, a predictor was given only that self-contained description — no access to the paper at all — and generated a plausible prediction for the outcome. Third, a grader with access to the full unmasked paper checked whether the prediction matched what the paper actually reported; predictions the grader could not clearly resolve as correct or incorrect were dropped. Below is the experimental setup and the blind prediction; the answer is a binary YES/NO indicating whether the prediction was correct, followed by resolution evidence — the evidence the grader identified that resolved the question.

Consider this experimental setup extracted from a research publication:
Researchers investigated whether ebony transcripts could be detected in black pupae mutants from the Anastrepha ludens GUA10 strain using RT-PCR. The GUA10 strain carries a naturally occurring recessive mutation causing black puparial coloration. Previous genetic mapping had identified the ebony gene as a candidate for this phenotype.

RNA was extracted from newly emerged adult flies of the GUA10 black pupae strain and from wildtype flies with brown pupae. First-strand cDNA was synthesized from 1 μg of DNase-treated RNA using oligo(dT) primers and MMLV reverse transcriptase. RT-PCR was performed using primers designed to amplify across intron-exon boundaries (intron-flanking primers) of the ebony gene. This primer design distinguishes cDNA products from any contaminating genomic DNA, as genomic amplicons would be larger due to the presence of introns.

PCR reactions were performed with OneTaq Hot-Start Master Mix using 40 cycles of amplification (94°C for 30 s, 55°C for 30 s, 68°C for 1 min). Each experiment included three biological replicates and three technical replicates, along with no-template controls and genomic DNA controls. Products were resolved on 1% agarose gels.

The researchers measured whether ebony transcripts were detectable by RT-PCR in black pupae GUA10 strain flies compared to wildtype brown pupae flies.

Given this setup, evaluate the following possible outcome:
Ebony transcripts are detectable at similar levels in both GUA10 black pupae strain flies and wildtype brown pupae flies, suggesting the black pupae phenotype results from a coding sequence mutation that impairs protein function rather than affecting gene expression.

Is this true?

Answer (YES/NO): NO